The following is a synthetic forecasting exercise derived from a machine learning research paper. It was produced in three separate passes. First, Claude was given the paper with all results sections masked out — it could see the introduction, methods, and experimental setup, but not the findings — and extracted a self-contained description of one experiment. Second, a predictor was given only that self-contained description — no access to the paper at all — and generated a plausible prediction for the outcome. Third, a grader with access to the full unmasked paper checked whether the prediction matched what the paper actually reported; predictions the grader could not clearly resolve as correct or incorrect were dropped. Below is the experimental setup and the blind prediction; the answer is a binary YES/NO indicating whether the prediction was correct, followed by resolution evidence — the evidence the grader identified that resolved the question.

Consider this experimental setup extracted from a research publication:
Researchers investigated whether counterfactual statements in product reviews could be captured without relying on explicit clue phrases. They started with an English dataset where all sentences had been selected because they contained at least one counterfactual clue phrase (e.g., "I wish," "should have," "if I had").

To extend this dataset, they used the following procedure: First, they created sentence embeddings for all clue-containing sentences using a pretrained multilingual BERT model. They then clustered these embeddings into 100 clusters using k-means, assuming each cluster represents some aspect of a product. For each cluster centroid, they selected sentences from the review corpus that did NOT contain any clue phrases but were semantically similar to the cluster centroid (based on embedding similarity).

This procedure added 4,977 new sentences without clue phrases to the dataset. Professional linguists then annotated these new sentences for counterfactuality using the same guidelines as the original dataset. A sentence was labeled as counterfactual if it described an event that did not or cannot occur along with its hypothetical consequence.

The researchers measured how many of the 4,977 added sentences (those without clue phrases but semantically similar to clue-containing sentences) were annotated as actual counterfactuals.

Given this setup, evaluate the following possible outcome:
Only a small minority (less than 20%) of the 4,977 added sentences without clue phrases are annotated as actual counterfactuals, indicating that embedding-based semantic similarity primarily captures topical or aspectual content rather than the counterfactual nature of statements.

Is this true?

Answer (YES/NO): YES